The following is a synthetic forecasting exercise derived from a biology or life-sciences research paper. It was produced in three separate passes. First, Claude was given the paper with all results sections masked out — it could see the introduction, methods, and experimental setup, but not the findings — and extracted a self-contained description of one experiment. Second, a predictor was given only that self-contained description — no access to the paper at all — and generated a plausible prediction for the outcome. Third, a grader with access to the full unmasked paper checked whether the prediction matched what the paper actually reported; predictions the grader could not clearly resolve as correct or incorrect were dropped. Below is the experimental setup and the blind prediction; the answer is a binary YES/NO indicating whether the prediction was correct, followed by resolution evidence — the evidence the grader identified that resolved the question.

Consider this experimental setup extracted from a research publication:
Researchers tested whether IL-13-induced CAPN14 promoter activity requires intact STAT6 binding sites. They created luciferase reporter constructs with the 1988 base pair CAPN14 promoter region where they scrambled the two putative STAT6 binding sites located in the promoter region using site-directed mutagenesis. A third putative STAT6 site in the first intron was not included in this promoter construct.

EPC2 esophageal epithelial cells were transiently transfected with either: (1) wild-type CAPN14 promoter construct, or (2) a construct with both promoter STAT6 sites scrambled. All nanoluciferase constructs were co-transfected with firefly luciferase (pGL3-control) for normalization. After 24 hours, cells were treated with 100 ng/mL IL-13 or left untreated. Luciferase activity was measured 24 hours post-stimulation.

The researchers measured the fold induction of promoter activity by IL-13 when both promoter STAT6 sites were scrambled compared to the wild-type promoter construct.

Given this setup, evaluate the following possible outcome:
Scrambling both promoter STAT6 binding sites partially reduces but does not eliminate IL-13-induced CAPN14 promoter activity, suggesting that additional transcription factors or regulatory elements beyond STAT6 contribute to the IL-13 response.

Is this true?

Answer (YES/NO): NO